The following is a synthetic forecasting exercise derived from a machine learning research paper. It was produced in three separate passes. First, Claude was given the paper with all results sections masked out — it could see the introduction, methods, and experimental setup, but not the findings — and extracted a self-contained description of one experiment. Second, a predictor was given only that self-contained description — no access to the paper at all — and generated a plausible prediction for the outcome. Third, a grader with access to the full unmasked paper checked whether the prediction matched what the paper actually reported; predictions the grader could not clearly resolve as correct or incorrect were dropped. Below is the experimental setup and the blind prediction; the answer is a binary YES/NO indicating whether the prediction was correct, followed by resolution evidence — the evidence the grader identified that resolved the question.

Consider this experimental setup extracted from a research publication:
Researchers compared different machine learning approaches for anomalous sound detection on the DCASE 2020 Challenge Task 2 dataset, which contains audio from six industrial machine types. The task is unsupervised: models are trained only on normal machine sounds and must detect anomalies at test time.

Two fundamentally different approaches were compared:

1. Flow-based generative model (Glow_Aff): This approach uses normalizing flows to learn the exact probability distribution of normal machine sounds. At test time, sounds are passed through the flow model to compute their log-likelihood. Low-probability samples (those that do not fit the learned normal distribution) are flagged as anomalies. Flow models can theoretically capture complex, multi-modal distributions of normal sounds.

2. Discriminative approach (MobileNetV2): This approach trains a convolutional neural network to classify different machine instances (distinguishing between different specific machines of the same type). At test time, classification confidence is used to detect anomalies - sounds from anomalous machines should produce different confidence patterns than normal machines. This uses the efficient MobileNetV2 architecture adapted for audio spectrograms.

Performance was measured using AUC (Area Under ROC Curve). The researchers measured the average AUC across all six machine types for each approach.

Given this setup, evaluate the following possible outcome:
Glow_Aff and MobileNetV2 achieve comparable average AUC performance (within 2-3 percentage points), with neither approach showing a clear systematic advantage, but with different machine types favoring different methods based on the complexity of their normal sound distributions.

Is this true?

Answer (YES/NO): YES